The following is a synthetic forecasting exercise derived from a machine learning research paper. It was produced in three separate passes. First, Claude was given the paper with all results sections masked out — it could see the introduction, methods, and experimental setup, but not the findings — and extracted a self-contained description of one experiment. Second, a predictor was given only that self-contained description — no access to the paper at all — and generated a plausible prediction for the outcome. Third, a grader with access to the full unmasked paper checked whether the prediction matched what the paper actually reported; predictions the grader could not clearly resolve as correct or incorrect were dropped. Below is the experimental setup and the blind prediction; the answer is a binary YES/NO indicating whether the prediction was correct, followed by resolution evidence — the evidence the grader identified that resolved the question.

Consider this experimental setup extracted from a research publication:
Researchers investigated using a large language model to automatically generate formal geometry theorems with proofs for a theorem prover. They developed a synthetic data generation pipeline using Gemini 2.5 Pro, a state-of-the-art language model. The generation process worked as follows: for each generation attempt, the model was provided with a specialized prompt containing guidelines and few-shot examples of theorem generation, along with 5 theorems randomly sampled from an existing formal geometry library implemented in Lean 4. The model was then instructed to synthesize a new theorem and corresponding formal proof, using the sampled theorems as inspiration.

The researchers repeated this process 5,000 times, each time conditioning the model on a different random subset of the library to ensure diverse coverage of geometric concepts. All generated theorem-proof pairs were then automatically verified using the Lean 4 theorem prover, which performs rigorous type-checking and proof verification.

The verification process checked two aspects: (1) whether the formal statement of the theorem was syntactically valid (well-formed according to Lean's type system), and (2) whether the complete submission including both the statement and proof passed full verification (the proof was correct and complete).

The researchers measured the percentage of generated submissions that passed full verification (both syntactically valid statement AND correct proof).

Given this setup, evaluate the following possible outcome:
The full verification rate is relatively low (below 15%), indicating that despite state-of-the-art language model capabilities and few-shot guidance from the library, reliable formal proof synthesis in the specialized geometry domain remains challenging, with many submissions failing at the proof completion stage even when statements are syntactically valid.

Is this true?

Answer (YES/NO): YES